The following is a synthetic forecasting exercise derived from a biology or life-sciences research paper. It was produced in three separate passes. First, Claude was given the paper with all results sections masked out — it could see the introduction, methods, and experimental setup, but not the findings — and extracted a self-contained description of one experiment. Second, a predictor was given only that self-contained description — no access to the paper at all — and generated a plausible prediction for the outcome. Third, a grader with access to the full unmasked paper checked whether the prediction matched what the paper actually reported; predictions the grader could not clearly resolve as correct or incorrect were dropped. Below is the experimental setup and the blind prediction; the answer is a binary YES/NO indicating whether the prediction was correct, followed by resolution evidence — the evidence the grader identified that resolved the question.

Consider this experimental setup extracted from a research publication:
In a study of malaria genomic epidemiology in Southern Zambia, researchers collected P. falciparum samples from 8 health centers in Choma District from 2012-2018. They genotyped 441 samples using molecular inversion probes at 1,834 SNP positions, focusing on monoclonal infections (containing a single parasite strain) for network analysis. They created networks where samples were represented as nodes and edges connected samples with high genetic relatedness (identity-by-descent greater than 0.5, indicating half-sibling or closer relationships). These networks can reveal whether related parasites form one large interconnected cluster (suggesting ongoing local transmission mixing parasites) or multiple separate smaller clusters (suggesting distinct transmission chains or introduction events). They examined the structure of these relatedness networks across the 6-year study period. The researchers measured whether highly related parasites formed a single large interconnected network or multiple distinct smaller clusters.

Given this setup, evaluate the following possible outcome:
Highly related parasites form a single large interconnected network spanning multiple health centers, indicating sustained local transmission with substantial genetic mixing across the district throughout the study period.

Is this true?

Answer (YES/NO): NO